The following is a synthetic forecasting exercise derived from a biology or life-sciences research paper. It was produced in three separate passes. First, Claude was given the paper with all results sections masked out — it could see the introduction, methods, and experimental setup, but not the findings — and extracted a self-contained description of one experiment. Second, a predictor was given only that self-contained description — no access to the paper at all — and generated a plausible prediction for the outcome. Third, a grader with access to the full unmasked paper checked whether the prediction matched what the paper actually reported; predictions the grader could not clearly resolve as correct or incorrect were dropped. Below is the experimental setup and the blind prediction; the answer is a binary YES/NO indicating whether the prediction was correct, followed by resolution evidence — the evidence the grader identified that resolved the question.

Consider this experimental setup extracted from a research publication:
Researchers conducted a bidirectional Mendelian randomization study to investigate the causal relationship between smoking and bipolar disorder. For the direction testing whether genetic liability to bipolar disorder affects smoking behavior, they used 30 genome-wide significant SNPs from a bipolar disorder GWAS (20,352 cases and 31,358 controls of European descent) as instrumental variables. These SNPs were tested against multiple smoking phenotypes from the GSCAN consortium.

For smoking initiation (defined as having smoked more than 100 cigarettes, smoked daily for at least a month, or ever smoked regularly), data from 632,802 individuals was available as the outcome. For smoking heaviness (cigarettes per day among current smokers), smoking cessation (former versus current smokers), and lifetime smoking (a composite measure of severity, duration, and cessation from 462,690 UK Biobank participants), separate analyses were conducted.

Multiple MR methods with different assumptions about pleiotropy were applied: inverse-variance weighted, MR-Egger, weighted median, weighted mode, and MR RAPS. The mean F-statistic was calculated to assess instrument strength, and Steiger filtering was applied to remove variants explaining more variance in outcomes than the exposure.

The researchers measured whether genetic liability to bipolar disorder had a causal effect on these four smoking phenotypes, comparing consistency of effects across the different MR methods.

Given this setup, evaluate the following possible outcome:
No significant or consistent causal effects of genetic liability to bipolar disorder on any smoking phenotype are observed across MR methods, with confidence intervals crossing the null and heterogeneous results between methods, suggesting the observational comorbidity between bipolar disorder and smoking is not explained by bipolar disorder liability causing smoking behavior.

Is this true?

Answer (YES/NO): NO